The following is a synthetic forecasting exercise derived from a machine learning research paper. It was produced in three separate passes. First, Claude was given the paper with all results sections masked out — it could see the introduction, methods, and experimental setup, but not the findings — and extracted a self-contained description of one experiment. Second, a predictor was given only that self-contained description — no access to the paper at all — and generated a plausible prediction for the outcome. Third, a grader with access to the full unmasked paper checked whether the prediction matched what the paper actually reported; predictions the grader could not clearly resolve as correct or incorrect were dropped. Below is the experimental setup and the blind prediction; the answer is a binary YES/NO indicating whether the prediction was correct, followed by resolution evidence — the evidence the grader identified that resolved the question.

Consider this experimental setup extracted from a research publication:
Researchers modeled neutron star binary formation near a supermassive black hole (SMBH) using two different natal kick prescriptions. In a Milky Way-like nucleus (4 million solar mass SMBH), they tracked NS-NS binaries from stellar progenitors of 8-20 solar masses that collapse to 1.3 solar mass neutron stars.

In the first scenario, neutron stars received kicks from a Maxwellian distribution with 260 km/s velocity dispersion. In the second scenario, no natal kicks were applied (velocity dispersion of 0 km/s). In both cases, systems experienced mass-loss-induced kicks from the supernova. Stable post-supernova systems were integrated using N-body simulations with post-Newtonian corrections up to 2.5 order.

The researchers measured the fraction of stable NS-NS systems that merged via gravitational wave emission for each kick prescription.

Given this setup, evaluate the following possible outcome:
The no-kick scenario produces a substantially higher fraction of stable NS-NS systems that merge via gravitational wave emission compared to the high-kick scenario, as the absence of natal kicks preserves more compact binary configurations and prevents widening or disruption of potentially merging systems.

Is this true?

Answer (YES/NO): NO